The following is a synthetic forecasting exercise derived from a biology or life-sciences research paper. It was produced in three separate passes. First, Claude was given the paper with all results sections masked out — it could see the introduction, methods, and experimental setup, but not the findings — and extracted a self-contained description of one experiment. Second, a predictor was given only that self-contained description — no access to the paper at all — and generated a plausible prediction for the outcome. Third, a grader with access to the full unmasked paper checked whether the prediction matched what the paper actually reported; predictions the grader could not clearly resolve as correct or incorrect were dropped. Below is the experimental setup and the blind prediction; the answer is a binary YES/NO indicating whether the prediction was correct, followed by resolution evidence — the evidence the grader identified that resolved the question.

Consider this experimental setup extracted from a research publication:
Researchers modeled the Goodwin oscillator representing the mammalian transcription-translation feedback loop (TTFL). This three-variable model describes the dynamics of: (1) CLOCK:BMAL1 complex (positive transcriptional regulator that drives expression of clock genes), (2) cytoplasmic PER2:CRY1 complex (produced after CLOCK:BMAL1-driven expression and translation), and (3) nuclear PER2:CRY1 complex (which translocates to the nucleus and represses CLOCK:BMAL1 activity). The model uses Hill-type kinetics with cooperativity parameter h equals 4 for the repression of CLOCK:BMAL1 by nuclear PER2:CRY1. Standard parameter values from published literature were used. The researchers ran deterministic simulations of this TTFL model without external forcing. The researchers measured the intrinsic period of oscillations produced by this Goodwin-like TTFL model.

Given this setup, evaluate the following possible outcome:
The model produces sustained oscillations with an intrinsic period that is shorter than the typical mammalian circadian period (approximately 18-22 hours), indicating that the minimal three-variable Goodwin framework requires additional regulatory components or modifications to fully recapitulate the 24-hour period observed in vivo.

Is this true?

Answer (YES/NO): NO